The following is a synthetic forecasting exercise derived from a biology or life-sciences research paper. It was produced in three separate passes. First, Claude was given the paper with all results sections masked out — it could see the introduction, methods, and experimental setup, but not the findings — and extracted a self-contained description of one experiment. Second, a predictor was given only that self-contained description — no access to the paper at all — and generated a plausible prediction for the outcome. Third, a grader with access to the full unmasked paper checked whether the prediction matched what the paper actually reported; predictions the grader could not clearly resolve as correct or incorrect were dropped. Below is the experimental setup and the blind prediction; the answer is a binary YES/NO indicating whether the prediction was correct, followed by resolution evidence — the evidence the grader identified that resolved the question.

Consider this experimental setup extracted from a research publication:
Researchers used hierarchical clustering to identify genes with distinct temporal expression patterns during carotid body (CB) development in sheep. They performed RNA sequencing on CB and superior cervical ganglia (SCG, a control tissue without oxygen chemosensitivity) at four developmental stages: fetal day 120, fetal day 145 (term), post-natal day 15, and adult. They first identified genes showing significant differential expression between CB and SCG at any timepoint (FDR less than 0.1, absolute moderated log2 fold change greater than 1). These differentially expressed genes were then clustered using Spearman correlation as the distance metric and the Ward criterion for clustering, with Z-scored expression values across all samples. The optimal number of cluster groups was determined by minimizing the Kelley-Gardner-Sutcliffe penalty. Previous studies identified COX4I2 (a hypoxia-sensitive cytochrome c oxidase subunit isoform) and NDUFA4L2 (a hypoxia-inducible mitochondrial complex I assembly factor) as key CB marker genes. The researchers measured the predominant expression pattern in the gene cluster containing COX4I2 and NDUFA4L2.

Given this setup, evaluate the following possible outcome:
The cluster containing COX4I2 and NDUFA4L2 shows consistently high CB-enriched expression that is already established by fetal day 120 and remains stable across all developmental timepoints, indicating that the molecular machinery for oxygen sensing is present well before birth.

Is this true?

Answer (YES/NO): NO